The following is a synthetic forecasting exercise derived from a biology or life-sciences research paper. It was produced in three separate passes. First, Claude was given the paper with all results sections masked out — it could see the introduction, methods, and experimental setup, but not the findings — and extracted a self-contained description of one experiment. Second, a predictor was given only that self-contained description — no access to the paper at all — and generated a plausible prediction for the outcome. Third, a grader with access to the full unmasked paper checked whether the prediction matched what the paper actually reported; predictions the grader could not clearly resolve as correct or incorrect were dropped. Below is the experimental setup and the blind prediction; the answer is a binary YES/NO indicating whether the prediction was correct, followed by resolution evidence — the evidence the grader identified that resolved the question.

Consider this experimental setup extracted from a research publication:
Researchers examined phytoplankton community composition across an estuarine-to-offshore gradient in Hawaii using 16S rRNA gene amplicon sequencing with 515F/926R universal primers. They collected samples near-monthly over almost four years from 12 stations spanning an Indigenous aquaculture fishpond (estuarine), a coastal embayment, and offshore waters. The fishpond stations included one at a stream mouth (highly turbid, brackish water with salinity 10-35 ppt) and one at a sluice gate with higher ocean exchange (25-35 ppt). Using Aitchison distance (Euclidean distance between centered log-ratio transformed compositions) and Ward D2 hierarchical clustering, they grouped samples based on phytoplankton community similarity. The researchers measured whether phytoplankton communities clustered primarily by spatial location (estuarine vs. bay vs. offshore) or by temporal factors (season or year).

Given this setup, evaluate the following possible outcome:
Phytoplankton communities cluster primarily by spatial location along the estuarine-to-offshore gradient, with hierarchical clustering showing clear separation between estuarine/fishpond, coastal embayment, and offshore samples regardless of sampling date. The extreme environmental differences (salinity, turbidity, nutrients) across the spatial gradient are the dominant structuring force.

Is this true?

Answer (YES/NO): NO